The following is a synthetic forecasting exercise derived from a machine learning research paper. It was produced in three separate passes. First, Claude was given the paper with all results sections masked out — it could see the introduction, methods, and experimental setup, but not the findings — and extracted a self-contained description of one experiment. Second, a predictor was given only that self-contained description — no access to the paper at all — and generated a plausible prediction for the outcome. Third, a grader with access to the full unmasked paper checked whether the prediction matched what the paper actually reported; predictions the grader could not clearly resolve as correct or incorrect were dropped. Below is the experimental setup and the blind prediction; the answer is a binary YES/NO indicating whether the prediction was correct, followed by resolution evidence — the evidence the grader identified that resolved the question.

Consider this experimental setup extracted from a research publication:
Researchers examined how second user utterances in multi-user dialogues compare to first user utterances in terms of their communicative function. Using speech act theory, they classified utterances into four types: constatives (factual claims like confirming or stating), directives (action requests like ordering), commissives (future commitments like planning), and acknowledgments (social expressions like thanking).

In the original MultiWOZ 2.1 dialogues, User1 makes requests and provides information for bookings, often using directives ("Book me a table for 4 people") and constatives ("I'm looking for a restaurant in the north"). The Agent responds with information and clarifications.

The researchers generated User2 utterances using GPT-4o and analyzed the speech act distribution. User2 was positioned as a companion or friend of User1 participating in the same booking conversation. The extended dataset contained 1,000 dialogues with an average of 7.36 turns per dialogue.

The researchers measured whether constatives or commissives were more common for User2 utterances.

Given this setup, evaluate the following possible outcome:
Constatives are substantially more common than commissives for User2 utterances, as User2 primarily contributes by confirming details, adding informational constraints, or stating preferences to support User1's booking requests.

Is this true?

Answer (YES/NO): YES